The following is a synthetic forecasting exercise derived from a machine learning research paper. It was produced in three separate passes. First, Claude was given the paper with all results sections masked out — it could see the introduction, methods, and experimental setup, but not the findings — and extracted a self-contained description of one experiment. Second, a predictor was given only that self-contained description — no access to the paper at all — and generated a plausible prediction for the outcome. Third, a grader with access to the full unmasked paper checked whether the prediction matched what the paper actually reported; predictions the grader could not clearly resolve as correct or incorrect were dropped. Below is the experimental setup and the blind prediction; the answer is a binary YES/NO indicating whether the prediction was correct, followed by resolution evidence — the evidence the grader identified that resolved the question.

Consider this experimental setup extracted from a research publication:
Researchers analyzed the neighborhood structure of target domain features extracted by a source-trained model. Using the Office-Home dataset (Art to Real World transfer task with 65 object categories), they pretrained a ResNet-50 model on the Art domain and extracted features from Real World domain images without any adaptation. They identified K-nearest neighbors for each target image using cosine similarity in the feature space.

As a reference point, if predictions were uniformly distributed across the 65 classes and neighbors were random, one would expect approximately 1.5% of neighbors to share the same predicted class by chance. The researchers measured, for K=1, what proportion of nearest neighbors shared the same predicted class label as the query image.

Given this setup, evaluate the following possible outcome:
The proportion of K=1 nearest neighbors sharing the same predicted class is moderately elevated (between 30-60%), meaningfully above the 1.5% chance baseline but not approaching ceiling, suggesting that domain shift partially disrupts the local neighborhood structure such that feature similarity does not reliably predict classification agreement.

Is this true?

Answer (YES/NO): NO